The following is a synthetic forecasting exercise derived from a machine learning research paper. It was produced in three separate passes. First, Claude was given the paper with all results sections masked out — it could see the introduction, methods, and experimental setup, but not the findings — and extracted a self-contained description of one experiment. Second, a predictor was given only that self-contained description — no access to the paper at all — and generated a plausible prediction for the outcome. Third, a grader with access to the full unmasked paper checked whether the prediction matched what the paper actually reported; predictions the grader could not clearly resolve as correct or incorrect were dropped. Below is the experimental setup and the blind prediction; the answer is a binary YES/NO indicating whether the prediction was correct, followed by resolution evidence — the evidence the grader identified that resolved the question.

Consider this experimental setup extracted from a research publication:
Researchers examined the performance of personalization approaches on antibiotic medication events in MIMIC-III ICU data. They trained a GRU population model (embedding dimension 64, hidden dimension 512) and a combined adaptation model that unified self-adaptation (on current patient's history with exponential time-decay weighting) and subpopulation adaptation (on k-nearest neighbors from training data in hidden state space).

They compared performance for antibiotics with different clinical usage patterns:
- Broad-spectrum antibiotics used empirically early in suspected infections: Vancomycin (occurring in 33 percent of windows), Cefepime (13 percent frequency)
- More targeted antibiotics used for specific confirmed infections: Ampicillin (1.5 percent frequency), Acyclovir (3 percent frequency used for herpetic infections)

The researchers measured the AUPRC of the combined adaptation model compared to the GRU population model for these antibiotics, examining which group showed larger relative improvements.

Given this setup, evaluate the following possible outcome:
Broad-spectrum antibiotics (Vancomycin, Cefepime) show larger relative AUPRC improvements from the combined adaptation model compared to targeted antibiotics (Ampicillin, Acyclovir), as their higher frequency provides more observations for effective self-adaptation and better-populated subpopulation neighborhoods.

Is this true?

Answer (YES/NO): NO